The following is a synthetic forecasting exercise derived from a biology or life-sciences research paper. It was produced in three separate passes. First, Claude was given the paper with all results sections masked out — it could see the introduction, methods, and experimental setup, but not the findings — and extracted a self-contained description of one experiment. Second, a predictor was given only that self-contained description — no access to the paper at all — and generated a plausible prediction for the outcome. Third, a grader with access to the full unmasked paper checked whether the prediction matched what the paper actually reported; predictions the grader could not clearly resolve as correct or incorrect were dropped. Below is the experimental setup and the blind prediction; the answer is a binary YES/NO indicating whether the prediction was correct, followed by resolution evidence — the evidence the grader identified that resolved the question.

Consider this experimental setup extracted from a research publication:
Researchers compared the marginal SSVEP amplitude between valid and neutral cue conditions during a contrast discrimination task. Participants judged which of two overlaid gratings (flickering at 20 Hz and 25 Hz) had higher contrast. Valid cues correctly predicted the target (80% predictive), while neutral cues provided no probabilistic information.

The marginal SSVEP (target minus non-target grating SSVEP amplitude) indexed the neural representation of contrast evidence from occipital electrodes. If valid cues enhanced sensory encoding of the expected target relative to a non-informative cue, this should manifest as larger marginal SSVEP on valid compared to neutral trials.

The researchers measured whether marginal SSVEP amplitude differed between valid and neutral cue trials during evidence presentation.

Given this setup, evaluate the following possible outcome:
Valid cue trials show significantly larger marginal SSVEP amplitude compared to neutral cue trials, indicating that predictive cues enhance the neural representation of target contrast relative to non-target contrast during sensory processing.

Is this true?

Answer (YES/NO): NO